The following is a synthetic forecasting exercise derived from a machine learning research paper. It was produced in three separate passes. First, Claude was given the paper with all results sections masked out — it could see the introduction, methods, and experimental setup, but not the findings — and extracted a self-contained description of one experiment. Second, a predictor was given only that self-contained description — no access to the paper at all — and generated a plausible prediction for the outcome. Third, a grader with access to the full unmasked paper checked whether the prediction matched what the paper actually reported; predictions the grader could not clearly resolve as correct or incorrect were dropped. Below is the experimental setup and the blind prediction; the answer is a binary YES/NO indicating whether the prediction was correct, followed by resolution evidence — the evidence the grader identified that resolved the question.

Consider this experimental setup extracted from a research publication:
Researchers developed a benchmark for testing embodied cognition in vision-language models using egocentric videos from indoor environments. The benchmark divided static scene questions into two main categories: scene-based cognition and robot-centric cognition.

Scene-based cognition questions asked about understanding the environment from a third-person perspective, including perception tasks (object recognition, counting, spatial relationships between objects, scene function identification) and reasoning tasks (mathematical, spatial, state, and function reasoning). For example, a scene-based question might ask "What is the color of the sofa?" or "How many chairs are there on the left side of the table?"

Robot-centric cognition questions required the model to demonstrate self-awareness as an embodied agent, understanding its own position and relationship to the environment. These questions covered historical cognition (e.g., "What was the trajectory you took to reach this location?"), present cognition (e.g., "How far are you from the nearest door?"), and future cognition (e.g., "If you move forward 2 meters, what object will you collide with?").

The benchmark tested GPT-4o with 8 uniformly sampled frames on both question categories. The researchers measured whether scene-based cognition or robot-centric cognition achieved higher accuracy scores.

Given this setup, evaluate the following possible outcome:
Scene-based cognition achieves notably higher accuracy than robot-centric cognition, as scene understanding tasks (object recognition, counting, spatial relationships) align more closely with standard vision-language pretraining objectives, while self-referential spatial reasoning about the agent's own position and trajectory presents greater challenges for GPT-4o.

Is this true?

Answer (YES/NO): YES